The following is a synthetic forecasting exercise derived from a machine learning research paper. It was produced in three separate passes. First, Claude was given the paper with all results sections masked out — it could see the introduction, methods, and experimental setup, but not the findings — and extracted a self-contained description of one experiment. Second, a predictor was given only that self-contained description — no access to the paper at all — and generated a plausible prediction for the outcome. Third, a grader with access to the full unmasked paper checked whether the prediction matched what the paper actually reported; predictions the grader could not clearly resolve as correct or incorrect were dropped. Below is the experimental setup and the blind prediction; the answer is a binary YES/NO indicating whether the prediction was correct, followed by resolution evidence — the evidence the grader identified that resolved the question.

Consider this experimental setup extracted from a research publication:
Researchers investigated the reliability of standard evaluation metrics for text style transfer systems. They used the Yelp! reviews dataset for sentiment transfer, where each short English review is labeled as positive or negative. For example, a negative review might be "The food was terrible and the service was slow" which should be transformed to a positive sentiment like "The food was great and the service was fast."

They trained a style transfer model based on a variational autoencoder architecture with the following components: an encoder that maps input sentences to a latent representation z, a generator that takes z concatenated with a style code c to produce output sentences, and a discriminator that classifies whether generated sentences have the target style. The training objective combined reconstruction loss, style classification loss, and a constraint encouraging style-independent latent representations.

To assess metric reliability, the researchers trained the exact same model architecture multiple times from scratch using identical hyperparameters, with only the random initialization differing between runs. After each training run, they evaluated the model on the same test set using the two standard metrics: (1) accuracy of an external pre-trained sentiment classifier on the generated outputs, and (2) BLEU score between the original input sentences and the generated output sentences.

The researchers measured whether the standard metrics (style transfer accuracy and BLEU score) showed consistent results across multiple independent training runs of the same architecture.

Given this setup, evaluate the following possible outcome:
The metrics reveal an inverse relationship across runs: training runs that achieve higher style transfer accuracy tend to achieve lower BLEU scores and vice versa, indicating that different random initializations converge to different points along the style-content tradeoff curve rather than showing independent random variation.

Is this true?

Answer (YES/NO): YES